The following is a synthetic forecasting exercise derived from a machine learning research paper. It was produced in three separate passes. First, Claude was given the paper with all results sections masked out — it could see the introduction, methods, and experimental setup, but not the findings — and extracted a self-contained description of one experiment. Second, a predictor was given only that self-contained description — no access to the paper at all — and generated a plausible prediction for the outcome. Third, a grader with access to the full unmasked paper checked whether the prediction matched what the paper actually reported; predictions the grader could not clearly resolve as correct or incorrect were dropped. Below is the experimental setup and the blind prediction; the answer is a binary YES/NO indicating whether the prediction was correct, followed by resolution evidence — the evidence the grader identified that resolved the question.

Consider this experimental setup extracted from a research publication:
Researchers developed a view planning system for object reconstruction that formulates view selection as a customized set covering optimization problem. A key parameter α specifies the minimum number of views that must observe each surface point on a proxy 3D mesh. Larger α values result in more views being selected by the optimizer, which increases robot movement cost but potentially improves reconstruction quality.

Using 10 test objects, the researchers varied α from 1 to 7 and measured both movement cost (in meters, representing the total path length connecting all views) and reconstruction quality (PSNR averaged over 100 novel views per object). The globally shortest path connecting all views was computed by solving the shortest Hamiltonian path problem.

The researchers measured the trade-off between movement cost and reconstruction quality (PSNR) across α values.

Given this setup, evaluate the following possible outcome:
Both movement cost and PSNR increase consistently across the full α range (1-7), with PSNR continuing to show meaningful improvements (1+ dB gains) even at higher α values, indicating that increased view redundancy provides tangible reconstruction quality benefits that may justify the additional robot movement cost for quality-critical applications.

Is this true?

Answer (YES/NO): NO